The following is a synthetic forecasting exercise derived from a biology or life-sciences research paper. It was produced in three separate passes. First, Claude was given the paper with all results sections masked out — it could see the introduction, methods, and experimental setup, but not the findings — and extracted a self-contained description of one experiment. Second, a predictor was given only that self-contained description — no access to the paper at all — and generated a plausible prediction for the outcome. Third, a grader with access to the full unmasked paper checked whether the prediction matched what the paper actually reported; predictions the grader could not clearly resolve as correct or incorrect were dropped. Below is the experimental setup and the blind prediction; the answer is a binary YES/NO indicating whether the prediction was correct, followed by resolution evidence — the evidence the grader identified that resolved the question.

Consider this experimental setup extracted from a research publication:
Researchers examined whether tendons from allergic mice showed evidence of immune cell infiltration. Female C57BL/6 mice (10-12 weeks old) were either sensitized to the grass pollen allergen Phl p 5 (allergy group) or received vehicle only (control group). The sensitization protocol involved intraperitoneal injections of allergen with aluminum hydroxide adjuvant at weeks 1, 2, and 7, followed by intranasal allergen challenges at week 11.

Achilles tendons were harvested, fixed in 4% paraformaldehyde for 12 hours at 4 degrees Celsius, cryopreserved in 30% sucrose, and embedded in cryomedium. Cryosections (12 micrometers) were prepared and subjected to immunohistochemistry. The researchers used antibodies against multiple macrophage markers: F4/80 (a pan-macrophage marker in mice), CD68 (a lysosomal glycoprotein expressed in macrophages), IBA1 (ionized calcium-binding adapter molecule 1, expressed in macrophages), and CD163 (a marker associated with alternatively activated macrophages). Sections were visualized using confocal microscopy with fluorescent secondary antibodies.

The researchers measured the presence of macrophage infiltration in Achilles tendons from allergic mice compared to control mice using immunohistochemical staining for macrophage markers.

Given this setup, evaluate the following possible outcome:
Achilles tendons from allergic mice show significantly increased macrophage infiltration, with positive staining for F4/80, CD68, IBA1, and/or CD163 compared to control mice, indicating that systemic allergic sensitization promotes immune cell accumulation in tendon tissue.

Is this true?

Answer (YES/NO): YES